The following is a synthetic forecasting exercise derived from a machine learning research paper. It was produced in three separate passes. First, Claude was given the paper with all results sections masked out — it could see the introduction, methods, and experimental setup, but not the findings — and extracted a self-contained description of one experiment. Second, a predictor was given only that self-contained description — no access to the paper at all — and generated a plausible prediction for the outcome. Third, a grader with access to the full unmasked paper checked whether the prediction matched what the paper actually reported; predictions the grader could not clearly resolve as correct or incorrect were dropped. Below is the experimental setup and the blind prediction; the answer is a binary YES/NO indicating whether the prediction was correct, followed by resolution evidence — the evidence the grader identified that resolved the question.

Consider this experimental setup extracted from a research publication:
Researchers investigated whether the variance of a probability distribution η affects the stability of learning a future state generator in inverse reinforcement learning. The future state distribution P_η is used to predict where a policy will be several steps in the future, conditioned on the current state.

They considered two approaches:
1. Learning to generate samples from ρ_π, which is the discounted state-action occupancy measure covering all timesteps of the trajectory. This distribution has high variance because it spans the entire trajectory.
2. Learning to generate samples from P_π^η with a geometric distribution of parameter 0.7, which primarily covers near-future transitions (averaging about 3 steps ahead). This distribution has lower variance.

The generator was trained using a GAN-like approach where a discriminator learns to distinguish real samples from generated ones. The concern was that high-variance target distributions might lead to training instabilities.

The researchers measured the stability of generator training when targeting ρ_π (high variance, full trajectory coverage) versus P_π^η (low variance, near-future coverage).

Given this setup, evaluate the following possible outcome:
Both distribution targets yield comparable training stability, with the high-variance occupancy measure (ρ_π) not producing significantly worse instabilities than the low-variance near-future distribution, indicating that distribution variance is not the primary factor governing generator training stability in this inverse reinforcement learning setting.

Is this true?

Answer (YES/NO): NO